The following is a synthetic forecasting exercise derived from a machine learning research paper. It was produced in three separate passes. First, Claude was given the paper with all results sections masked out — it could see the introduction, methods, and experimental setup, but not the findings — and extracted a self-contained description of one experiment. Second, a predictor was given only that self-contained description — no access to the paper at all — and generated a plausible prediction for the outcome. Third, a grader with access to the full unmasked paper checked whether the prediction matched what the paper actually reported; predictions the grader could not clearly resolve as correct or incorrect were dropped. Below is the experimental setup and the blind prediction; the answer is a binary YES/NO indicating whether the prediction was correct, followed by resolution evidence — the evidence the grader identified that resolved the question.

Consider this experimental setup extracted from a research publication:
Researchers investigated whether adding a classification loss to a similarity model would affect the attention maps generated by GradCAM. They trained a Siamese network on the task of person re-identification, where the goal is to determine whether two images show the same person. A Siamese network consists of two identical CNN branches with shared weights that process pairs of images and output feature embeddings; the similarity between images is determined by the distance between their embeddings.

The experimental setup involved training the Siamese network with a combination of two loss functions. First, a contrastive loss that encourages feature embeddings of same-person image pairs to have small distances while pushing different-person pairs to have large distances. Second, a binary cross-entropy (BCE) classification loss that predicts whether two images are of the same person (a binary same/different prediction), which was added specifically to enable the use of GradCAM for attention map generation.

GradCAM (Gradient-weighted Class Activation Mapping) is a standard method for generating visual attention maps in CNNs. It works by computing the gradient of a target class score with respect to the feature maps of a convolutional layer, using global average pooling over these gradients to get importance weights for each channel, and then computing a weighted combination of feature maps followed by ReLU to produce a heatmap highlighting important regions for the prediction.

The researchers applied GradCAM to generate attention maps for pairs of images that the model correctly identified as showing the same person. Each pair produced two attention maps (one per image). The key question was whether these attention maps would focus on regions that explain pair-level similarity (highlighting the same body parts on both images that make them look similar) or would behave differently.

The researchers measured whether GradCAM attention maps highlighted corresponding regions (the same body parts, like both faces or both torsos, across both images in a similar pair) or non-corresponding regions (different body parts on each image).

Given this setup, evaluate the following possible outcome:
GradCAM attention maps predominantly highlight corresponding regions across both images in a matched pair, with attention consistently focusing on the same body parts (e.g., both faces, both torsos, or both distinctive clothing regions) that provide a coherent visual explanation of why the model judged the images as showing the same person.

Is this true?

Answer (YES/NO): NO